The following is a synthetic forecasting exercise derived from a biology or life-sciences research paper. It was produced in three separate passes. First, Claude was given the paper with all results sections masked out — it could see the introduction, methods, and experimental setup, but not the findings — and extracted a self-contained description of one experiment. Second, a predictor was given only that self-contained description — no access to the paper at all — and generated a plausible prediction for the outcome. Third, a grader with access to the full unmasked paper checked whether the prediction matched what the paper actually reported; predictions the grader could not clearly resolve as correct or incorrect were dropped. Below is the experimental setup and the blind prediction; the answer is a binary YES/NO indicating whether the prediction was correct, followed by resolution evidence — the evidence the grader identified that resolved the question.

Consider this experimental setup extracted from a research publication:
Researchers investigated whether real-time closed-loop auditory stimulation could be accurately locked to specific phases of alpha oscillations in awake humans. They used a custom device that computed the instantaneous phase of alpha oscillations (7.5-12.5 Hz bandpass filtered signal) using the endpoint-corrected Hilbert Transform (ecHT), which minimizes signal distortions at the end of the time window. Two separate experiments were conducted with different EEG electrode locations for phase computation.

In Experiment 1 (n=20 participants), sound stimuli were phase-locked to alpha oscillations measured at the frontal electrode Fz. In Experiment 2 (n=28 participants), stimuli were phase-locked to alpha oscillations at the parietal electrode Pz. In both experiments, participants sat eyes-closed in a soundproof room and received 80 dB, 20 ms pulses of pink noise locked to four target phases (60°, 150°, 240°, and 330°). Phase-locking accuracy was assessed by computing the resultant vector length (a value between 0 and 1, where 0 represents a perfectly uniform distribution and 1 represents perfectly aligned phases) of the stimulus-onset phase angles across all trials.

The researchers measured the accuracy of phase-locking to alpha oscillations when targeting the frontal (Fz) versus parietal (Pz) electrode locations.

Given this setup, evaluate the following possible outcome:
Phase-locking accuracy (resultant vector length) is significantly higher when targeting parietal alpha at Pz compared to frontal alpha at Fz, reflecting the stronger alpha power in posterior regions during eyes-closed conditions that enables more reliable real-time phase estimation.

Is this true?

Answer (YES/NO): NO